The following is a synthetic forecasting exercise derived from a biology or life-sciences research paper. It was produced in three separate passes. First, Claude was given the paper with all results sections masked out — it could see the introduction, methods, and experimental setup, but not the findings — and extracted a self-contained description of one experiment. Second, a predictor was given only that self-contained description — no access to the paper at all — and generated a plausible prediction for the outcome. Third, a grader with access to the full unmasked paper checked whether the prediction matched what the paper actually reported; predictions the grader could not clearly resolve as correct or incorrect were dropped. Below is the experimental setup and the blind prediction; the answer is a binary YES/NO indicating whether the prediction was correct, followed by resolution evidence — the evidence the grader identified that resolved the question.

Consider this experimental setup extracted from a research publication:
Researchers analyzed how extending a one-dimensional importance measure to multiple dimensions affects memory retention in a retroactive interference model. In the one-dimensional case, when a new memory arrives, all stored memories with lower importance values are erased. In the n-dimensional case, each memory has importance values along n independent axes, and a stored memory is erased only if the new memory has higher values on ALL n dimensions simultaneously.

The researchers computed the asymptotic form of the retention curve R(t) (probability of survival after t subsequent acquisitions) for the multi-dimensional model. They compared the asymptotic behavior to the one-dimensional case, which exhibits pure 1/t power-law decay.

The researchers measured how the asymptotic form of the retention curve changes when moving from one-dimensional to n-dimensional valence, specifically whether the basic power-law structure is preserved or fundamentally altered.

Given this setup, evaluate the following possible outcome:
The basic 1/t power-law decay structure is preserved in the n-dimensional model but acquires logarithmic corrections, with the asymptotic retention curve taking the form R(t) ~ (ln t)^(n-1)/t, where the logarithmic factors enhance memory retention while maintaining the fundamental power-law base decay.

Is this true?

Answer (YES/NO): YES